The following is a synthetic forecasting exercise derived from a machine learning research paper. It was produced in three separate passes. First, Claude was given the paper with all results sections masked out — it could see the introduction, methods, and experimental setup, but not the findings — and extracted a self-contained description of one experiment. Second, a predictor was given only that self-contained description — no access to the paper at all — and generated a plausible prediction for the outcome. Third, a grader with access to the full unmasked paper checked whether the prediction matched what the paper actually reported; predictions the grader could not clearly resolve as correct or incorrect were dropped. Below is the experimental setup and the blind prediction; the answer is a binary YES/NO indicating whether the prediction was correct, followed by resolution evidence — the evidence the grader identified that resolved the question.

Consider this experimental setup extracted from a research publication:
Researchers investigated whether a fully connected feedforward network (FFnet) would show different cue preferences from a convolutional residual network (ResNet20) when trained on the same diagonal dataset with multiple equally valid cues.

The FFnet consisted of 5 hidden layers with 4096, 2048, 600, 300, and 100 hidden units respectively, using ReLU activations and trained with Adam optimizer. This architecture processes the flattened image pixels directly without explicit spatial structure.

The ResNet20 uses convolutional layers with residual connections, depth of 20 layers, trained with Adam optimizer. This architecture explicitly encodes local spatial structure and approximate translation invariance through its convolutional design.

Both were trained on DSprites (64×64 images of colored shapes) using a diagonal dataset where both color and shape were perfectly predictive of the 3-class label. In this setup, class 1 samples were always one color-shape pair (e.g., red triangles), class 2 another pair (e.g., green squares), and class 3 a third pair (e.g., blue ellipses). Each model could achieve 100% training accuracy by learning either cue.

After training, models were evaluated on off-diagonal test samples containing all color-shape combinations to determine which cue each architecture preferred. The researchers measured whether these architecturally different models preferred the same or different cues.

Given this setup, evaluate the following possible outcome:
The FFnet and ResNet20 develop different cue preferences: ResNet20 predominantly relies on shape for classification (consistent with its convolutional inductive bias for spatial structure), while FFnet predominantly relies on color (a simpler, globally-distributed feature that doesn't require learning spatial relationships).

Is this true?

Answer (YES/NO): NO